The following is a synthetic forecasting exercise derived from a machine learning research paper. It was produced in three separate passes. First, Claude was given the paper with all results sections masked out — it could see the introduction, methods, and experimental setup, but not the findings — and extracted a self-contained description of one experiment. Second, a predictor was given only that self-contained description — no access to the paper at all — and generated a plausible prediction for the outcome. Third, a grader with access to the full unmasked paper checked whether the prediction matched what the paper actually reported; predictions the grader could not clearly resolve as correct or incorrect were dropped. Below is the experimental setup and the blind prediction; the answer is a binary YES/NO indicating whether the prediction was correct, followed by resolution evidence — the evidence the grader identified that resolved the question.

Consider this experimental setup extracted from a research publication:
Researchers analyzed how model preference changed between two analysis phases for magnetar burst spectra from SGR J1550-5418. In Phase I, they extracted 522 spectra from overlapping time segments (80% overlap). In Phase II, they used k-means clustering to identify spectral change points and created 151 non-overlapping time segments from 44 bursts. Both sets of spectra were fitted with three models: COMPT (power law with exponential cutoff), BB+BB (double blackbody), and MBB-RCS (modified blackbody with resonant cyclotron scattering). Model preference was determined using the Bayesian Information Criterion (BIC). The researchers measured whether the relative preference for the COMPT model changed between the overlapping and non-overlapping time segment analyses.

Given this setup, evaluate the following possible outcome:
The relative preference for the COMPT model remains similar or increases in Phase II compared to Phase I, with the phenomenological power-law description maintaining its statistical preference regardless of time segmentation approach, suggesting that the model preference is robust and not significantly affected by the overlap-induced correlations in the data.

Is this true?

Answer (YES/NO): YES